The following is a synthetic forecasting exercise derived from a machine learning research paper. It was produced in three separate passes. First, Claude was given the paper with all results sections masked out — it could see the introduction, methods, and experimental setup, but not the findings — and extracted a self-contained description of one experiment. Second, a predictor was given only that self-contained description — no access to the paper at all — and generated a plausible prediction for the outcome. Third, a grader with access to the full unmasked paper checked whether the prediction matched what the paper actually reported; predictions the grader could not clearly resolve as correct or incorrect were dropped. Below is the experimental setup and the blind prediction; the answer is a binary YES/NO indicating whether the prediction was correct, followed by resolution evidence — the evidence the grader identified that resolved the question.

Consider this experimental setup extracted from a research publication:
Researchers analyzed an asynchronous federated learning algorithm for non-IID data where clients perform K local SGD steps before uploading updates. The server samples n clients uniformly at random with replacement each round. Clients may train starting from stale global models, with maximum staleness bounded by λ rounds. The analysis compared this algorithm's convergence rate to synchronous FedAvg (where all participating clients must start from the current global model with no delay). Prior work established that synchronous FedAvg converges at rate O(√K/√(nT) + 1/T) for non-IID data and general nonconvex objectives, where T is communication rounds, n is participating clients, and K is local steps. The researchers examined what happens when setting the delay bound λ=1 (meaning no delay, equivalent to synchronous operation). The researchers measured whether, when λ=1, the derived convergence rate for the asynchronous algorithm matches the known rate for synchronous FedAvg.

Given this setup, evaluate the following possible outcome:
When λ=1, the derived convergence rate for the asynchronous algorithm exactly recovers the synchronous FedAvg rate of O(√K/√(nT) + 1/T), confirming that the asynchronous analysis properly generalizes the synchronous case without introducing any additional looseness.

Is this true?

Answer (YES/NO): NO